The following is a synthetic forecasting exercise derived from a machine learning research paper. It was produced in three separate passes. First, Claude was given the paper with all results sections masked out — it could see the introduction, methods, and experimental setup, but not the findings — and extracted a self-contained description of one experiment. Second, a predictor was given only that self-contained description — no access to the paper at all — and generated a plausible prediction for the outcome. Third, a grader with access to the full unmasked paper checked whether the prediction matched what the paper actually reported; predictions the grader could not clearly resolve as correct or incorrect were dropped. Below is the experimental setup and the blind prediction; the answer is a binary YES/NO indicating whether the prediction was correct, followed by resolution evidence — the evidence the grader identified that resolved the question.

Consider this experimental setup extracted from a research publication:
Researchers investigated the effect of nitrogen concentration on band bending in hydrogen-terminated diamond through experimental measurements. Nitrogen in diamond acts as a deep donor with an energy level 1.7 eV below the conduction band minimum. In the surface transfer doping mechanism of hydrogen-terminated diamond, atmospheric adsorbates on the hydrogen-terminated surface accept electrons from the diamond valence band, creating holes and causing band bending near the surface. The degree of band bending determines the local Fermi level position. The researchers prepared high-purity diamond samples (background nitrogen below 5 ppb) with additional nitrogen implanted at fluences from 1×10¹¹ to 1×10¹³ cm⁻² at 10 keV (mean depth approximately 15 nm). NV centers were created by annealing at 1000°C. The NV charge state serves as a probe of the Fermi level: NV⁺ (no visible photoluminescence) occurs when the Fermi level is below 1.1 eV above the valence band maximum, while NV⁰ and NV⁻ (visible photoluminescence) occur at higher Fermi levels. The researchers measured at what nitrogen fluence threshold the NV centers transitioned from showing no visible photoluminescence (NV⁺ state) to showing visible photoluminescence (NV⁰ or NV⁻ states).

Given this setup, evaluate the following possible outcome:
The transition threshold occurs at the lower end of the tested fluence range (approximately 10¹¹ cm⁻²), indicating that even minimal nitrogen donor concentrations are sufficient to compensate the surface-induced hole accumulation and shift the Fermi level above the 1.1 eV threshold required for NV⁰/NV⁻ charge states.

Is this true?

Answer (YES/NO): NO